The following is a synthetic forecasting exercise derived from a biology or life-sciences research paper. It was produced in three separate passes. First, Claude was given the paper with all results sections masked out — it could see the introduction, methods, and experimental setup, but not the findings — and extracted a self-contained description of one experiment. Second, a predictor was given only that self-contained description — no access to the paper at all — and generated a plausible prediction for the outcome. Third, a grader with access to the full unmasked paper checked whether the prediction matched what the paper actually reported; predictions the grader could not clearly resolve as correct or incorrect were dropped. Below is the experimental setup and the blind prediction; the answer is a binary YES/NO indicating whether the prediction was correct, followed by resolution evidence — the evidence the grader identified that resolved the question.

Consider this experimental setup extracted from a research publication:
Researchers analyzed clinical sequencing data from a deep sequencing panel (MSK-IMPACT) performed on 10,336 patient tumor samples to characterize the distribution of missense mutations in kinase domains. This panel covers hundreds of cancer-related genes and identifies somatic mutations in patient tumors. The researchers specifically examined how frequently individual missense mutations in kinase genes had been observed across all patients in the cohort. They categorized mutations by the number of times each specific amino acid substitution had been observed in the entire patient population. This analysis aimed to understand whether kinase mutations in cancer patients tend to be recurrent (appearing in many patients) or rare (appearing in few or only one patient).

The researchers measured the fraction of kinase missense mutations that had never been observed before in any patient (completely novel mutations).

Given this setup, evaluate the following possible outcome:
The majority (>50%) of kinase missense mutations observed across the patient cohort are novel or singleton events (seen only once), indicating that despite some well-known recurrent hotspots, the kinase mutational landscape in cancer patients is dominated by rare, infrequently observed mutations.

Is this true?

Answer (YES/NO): YES